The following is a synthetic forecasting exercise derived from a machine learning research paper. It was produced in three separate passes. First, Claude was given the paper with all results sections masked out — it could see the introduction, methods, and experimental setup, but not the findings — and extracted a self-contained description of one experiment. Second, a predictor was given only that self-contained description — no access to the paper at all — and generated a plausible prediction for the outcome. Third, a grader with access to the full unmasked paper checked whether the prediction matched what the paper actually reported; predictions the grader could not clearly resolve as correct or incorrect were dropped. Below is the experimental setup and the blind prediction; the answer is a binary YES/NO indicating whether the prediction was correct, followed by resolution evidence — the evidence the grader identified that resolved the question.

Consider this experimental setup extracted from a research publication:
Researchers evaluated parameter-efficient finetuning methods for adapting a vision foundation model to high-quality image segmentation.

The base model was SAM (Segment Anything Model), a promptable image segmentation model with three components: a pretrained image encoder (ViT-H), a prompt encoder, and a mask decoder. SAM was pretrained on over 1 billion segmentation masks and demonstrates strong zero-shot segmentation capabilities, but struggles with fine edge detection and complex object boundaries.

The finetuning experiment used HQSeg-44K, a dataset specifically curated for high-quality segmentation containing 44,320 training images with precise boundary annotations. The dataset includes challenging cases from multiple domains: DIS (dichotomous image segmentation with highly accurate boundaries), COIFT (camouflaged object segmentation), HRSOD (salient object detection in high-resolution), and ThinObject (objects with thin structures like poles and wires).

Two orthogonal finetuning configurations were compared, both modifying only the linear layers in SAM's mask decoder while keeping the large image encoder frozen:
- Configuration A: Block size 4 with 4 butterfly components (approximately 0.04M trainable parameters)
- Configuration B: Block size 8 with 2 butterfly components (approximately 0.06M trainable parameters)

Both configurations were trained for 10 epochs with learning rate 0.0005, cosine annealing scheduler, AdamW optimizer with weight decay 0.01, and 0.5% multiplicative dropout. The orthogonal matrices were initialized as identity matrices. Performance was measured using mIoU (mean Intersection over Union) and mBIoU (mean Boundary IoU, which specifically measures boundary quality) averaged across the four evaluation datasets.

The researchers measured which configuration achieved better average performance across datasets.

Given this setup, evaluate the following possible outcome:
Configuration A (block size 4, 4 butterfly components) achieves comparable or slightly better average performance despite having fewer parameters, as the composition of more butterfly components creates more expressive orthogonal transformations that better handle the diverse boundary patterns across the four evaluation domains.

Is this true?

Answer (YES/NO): NO